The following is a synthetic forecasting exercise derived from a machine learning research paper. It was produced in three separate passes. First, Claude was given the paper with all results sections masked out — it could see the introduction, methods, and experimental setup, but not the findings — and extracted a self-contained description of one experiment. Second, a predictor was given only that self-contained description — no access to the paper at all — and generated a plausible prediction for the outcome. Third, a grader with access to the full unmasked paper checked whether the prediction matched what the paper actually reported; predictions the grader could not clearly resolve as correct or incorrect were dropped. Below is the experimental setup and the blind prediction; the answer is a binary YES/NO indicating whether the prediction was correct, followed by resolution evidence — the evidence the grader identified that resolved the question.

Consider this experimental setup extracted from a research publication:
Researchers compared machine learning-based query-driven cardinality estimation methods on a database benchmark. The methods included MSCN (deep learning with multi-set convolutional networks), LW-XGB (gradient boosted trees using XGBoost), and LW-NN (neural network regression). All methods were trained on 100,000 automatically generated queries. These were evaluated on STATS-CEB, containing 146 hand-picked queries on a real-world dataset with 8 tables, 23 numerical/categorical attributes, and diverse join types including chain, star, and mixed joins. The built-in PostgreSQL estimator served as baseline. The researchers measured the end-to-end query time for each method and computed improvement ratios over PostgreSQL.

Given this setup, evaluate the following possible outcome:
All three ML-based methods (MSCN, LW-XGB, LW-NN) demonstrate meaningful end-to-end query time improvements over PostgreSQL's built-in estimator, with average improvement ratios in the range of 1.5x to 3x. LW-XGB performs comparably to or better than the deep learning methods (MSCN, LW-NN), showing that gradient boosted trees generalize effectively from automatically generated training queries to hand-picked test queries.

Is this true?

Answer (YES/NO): NO